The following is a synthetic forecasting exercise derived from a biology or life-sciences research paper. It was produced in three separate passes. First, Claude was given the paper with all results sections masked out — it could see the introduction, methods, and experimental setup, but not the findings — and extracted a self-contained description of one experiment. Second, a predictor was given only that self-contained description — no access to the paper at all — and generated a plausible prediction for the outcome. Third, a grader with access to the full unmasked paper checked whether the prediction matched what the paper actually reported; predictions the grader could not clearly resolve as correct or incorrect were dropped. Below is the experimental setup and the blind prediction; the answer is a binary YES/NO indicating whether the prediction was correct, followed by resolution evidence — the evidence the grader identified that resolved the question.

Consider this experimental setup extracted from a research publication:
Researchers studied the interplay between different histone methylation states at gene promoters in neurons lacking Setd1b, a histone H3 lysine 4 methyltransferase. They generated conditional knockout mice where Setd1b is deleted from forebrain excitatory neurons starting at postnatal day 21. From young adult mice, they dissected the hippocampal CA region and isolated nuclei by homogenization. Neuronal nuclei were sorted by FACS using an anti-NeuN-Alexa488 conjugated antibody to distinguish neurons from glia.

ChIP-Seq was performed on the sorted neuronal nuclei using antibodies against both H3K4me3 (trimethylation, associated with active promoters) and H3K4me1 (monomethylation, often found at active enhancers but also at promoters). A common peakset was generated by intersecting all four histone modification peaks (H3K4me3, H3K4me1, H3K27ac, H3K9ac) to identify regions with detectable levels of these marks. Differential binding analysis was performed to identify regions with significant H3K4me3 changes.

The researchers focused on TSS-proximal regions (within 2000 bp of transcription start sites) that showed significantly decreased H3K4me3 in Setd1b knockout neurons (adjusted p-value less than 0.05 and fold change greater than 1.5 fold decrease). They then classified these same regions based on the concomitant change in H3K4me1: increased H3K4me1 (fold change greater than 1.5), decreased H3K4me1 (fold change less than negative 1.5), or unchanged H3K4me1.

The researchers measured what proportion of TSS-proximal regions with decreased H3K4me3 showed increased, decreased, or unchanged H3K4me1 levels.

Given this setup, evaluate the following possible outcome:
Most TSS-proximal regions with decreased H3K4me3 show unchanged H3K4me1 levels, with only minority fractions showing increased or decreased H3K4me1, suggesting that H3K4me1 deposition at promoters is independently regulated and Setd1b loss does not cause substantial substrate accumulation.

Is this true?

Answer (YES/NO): YES